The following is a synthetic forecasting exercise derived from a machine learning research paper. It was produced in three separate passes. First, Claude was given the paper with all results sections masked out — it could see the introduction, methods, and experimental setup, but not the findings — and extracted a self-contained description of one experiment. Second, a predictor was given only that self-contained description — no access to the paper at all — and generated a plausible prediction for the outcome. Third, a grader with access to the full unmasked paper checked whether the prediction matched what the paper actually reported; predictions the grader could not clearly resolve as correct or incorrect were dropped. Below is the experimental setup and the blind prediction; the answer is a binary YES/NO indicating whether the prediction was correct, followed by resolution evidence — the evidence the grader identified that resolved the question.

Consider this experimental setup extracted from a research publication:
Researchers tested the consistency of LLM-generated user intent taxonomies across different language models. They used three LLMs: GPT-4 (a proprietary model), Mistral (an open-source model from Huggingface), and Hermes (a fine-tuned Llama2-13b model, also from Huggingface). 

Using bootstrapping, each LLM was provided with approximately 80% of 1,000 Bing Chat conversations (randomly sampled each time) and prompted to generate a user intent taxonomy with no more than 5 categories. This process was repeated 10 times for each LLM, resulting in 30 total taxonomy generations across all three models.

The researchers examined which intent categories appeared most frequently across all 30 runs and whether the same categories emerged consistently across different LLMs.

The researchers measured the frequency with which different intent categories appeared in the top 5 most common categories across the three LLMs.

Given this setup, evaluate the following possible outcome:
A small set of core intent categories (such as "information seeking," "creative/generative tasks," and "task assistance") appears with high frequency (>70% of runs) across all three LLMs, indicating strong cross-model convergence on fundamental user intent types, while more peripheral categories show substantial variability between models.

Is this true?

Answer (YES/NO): YES